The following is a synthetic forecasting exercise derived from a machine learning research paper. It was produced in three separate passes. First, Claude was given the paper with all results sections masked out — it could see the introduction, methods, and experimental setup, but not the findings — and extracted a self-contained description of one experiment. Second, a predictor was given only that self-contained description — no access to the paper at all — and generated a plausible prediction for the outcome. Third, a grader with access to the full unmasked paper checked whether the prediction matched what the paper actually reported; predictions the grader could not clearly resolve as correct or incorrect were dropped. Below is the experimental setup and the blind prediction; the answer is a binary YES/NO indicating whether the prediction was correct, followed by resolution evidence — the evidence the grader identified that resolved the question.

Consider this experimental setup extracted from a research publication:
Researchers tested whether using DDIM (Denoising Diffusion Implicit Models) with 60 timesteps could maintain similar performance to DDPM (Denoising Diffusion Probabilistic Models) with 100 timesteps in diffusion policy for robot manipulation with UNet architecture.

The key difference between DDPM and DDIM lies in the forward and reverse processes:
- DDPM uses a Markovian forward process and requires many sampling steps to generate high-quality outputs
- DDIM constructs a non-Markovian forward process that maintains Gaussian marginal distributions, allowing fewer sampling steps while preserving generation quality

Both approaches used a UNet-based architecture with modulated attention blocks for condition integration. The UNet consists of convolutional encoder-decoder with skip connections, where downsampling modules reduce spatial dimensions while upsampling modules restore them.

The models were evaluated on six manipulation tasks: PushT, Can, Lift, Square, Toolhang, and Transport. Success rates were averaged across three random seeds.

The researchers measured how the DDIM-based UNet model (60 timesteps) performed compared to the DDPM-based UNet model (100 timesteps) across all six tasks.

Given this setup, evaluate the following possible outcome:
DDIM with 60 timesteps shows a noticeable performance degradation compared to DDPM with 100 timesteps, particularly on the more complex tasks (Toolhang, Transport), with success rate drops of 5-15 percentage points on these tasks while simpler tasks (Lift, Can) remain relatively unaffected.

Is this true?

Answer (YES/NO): NO